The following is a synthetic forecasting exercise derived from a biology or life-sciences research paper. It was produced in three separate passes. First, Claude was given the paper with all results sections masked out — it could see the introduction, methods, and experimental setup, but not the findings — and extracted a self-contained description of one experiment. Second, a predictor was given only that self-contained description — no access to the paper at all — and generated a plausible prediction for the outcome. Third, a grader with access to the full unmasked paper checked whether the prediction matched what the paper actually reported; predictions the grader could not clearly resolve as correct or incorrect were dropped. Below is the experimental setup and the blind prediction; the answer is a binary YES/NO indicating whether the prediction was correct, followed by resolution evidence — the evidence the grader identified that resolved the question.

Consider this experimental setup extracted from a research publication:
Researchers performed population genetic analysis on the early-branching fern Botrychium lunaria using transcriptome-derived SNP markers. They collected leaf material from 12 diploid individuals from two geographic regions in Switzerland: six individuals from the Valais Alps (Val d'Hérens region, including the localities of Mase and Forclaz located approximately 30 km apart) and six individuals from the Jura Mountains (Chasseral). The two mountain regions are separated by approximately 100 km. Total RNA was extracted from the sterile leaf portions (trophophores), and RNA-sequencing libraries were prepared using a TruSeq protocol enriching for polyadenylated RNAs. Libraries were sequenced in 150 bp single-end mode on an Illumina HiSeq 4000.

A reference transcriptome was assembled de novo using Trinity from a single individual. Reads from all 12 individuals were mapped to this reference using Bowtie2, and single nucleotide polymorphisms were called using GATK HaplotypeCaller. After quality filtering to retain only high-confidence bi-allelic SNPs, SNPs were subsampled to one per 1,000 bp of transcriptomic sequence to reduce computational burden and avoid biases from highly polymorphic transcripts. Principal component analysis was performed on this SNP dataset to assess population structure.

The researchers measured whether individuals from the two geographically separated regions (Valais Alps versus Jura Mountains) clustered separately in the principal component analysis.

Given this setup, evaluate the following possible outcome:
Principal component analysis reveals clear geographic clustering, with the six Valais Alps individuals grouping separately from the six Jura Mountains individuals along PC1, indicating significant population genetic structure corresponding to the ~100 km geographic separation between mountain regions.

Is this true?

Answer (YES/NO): NO